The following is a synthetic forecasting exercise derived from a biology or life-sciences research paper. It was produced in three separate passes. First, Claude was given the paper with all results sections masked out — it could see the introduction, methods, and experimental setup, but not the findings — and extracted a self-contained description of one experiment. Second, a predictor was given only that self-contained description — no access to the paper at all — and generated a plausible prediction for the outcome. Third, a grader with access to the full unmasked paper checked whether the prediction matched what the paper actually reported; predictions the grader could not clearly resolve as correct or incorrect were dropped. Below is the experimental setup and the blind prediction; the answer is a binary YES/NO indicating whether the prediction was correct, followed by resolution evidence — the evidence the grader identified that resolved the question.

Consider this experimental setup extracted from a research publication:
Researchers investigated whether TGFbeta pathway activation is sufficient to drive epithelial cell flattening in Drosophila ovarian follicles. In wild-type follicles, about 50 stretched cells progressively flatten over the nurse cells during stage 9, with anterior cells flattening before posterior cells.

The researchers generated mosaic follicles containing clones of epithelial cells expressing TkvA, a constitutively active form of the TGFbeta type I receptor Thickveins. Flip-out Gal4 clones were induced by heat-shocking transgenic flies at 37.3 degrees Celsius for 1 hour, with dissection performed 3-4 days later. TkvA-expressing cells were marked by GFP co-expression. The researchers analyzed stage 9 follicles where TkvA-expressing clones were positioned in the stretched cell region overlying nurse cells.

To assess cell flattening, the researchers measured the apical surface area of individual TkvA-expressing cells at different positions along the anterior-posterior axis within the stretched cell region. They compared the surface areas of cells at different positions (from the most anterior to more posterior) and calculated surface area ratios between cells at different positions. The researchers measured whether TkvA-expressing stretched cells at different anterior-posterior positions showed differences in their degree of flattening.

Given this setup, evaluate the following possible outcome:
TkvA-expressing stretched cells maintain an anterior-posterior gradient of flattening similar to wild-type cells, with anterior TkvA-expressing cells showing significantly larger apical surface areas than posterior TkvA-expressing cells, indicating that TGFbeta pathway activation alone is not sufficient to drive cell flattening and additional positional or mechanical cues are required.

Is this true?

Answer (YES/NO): YES